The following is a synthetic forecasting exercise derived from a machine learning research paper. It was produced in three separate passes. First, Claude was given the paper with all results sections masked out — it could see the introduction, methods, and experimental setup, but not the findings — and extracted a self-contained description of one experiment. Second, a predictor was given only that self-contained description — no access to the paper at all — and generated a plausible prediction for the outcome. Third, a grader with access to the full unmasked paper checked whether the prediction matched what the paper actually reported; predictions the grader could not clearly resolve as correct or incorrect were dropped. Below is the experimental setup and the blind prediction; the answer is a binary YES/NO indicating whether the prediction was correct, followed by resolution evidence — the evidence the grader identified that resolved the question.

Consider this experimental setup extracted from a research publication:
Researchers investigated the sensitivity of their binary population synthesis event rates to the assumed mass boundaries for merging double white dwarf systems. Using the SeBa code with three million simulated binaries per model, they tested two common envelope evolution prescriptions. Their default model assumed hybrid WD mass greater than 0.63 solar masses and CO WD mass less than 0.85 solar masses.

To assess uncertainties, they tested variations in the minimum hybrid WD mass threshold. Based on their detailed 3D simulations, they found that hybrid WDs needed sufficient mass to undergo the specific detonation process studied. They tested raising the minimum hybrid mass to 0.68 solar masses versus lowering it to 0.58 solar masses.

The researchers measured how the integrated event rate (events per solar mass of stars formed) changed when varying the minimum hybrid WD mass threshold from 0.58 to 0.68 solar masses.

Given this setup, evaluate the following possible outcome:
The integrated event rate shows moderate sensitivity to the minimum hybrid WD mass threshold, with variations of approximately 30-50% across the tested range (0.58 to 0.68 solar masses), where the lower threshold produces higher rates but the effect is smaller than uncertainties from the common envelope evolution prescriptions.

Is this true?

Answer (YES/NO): NO